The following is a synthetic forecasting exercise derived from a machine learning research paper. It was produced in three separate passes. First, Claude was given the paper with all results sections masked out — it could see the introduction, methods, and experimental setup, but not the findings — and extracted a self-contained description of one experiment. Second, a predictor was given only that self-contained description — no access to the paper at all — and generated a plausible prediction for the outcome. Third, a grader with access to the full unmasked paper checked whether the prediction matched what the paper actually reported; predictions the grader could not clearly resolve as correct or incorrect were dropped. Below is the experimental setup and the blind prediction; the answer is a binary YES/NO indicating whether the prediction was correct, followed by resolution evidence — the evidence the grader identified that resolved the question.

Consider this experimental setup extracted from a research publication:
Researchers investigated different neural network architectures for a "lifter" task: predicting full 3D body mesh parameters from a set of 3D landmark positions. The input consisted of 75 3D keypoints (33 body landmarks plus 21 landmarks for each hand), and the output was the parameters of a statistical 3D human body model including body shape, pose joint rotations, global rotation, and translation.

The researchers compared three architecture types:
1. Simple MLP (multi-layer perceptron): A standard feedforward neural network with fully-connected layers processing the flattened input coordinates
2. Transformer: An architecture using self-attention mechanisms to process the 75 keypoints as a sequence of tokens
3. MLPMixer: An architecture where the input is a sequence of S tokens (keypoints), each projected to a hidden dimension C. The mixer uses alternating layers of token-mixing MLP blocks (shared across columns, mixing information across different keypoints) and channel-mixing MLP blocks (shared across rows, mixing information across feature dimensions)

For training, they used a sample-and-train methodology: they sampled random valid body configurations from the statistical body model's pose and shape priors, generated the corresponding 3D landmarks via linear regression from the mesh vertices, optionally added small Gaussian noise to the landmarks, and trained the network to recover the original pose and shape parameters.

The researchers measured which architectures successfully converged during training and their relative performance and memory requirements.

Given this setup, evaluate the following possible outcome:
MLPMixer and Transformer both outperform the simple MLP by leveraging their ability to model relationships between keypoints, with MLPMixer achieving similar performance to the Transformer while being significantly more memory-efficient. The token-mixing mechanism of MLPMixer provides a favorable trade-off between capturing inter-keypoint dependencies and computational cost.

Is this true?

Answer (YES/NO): YES